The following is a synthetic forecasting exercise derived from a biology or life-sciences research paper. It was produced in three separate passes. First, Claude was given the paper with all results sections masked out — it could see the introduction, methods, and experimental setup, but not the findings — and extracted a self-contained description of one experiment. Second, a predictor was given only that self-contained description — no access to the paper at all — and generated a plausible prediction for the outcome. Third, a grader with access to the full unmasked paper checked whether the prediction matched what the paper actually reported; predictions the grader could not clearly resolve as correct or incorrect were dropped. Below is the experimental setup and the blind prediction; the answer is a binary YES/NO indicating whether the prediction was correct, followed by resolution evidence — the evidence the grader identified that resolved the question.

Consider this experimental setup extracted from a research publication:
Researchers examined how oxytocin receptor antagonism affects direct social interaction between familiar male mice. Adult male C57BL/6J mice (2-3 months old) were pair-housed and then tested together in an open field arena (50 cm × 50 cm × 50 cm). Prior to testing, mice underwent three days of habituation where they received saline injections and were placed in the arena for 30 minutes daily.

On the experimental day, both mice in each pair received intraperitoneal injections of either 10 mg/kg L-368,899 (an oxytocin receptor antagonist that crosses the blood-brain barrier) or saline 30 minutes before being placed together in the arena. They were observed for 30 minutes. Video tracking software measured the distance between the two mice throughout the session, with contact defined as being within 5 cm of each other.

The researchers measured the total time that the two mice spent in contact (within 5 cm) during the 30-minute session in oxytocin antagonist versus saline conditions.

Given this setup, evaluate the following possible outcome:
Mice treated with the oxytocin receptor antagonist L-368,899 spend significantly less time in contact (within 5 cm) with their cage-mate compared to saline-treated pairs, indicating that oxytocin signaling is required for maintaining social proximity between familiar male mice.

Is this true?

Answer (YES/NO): NO